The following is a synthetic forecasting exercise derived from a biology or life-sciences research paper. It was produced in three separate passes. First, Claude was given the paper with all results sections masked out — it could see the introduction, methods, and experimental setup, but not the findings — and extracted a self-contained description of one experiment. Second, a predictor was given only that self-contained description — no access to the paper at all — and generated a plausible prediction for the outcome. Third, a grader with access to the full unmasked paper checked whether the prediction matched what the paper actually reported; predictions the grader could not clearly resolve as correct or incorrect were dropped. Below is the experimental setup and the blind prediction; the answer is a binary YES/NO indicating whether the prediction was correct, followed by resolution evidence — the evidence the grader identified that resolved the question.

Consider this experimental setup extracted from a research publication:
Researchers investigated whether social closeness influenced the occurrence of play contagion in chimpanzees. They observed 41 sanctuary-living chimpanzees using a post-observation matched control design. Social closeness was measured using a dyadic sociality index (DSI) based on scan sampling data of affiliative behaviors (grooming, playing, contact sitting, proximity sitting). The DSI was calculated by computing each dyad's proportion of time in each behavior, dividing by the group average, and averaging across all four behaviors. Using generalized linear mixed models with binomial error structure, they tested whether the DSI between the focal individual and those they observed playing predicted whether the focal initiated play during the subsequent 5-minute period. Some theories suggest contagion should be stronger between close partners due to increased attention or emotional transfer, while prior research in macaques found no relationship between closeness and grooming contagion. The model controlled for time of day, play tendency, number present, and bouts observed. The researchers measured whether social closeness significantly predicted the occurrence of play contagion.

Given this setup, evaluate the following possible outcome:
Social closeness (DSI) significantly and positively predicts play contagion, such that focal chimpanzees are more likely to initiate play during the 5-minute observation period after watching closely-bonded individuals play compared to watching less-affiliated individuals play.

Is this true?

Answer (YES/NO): NO